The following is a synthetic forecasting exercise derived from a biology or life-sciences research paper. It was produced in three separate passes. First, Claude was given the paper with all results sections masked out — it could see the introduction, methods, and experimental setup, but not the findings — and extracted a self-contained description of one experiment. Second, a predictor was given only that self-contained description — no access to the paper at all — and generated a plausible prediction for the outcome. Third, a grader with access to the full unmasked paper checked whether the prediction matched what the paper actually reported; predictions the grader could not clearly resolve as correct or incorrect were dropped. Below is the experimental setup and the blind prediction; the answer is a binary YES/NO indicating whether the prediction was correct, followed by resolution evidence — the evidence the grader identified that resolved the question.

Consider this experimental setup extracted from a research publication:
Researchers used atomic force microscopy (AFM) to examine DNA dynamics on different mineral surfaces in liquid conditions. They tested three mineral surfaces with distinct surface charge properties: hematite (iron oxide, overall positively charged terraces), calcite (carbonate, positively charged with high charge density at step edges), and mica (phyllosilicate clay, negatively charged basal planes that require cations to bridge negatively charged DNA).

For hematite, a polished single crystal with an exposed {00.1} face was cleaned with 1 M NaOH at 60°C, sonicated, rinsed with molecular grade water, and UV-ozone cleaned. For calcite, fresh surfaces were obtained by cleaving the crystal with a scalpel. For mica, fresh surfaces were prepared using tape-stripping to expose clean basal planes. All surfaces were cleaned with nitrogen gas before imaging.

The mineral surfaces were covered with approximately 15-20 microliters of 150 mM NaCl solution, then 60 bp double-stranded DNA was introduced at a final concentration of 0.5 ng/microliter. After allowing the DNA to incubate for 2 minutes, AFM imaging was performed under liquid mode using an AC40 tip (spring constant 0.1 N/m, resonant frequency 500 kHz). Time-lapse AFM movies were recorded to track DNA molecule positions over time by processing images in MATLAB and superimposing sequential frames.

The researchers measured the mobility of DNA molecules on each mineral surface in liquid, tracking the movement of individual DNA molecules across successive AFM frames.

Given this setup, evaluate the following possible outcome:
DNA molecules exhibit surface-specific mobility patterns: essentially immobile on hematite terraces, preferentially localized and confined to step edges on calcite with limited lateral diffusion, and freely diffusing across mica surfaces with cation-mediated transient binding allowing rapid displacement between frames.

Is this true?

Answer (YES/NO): NO